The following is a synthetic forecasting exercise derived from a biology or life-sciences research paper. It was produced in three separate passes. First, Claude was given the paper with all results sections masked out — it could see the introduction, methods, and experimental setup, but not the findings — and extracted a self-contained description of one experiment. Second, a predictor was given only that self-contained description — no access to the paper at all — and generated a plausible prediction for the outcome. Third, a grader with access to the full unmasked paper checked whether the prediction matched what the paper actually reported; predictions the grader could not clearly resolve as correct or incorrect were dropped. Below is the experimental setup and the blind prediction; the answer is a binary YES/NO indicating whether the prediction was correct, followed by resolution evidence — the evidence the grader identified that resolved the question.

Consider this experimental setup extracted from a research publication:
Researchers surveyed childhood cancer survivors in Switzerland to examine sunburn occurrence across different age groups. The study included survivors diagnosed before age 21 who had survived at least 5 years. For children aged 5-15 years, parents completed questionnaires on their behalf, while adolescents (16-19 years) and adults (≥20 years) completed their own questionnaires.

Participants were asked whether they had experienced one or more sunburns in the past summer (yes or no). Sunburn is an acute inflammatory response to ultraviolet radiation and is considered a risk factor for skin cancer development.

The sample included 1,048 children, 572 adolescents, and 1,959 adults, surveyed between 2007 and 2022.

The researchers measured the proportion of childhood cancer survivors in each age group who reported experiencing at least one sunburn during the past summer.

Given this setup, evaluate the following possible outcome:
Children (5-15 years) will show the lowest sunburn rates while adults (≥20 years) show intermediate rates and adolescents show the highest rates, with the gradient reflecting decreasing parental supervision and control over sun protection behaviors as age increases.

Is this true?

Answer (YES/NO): YES